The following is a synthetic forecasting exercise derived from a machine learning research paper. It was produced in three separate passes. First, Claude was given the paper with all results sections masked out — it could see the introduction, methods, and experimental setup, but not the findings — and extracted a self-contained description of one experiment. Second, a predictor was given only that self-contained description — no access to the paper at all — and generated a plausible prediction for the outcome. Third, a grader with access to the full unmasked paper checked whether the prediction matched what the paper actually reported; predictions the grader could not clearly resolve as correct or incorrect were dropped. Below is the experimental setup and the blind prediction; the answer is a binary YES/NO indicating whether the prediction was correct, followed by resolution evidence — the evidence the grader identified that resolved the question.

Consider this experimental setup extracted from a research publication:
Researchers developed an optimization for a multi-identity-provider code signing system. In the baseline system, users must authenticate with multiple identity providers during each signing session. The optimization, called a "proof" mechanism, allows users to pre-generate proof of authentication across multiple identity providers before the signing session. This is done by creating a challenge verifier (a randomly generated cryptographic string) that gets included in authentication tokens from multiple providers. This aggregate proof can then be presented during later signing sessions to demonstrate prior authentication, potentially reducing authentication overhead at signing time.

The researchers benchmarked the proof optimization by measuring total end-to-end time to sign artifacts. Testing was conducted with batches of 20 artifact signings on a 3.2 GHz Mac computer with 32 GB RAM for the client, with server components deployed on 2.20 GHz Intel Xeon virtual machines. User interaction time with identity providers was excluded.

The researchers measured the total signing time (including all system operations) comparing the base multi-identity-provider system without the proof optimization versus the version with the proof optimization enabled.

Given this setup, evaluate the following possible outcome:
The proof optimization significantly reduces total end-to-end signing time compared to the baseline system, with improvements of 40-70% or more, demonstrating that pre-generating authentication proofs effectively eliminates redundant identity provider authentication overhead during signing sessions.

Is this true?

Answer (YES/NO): NO